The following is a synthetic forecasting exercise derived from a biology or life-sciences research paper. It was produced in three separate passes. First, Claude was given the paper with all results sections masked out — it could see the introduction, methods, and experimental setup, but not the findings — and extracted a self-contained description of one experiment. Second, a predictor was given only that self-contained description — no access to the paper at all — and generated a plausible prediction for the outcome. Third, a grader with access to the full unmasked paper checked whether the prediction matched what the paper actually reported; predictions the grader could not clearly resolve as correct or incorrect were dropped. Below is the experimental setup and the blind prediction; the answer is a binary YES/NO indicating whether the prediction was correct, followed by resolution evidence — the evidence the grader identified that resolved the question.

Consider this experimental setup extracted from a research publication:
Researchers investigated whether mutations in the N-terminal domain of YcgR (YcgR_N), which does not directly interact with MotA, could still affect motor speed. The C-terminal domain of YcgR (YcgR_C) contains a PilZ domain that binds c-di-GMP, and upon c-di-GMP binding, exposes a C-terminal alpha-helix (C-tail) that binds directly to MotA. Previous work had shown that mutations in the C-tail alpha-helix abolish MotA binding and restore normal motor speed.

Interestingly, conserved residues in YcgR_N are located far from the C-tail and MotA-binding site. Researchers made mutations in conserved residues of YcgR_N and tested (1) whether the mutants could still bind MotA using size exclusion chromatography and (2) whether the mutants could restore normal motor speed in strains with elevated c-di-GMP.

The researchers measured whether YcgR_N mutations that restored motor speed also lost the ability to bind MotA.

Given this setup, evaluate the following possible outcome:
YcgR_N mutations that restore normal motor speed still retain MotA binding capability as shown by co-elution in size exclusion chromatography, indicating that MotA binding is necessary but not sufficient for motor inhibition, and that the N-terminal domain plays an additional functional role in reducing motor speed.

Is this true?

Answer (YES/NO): YES